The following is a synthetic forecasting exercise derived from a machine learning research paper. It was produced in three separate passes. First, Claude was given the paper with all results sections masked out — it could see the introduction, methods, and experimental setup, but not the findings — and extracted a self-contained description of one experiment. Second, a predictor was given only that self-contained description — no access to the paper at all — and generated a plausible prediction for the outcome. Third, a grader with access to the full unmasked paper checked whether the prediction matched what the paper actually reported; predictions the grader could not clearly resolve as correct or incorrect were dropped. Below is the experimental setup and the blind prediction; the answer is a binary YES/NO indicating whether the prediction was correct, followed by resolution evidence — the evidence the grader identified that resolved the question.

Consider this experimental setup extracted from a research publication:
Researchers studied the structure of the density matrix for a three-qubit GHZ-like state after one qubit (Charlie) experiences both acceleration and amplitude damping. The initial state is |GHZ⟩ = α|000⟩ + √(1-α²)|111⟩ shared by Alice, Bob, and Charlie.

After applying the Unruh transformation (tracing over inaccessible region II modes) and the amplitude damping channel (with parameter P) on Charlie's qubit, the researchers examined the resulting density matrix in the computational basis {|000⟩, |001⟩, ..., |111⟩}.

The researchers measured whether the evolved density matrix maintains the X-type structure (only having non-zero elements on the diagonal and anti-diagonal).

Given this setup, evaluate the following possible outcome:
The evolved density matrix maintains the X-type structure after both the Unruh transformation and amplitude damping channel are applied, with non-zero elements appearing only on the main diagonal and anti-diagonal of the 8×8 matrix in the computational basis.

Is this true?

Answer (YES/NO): YES